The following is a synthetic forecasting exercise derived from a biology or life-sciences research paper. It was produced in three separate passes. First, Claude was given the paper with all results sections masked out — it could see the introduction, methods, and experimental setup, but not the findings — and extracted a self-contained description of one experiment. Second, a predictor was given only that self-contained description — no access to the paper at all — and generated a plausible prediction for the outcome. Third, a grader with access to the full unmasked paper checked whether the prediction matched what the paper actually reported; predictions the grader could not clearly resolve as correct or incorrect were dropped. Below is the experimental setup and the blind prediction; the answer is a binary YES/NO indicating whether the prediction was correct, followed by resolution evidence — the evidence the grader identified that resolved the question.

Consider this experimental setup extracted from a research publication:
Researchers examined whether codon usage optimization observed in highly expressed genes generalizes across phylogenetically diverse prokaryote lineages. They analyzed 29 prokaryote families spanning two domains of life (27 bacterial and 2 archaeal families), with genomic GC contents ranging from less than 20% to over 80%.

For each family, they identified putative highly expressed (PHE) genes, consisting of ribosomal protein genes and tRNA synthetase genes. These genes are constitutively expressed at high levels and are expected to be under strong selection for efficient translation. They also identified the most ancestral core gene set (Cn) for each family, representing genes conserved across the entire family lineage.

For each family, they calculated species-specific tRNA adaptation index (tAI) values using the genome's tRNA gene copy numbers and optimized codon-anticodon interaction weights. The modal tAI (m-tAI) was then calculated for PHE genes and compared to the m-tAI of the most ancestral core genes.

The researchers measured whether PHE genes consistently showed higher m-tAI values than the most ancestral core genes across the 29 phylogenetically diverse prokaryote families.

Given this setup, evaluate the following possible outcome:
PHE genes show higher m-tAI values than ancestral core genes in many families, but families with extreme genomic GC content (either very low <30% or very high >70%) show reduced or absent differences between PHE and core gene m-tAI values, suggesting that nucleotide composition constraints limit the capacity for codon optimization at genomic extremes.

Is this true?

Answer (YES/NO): NO